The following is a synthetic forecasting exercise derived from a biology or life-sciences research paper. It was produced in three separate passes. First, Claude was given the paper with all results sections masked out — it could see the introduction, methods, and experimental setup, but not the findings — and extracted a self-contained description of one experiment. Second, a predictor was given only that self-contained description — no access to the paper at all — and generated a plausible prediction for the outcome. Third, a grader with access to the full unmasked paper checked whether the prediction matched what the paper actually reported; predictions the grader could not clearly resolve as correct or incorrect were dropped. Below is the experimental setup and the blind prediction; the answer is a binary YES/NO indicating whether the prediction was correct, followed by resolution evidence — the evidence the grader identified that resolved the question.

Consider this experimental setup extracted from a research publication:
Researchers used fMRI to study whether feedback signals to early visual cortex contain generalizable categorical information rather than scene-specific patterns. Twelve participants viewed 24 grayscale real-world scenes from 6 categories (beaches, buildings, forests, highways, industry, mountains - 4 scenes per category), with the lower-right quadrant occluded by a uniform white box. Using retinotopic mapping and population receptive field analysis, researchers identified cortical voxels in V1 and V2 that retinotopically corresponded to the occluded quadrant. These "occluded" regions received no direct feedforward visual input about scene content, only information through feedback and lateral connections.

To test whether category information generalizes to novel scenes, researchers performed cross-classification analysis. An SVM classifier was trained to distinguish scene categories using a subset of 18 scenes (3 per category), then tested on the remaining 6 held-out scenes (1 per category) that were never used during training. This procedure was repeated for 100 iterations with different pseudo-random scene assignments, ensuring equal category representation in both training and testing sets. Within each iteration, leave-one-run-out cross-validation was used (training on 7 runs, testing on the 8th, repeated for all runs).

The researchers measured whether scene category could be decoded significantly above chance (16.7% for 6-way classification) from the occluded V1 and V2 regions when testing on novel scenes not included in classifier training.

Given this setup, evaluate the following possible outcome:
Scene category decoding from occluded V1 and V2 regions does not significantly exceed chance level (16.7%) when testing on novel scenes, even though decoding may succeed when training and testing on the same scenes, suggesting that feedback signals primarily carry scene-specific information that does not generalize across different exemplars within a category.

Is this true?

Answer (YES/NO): NO